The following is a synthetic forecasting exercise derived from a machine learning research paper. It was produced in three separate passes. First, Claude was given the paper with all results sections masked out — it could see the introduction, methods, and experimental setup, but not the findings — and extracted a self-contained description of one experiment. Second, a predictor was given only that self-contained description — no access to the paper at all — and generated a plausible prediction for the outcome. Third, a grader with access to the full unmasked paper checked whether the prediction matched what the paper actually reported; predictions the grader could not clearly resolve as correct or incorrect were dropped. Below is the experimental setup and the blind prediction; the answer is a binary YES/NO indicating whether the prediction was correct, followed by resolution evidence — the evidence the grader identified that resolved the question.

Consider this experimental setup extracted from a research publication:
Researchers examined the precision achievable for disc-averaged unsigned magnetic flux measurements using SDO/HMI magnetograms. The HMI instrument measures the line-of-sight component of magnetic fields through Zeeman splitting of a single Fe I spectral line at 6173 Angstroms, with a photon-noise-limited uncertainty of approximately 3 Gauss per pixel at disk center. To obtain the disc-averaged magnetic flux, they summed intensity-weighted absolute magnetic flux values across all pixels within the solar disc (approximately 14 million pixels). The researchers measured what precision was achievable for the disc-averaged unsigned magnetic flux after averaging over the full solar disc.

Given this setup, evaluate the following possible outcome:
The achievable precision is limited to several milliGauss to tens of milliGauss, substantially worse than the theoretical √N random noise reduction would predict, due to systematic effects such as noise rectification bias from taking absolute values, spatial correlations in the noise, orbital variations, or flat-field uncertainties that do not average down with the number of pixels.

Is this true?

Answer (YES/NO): NO